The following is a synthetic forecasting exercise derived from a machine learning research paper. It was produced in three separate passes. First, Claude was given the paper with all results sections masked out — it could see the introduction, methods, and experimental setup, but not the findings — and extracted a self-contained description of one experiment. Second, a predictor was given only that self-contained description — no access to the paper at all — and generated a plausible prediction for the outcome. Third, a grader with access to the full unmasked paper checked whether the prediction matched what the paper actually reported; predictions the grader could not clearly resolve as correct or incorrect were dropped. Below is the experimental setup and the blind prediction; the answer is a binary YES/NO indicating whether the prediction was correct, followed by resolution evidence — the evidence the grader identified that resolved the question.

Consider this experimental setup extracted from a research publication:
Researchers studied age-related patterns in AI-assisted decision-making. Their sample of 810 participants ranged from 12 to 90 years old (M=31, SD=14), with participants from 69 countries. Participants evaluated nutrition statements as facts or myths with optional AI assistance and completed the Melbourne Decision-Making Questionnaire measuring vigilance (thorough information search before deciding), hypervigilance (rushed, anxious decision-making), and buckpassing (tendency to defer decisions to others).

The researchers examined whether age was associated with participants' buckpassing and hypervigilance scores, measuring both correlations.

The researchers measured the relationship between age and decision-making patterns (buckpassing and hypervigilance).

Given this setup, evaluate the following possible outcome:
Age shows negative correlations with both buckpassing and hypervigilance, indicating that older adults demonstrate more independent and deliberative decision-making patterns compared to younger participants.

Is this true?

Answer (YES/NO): YES